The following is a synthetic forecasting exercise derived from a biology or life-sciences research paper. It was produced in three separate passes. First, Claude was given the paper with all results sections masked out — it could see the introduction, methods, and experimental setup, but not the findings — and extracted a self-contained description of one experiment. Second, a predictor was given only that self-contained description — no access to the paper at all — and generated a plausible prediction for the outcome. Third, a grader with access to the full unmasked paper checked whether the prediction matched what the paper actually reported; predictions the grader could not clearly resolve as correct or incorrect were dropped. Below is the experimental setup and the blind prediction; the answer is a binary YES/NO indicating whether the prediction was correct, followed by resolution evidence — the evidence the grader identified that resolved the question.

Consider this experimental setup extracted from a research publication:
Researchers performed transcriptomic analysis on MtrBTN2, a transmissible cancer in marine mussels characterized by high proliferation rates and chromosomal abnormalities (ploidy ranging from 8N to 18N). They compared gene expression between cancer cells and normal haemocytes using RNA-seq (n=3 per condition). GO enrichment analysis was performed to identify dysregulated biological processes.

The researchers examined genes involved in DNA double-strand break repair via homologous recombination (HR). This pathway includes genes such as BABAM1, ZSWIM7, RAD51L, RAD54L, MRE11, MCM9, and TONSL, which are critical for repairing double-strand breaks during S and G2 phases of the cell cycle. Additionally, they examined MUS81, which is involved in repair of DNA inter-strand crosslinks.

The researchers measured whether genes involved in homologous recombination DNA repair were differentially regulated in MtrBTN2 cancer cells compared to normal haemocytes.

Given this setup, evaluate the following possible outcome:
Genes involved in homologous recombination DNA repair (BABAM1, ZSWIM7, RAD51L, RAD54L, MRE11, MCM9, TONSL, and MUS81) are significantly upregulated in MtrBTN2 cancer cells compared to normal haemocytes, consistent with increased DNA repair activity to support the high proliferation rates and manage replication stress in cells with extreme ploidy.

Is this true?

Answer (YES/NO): YES